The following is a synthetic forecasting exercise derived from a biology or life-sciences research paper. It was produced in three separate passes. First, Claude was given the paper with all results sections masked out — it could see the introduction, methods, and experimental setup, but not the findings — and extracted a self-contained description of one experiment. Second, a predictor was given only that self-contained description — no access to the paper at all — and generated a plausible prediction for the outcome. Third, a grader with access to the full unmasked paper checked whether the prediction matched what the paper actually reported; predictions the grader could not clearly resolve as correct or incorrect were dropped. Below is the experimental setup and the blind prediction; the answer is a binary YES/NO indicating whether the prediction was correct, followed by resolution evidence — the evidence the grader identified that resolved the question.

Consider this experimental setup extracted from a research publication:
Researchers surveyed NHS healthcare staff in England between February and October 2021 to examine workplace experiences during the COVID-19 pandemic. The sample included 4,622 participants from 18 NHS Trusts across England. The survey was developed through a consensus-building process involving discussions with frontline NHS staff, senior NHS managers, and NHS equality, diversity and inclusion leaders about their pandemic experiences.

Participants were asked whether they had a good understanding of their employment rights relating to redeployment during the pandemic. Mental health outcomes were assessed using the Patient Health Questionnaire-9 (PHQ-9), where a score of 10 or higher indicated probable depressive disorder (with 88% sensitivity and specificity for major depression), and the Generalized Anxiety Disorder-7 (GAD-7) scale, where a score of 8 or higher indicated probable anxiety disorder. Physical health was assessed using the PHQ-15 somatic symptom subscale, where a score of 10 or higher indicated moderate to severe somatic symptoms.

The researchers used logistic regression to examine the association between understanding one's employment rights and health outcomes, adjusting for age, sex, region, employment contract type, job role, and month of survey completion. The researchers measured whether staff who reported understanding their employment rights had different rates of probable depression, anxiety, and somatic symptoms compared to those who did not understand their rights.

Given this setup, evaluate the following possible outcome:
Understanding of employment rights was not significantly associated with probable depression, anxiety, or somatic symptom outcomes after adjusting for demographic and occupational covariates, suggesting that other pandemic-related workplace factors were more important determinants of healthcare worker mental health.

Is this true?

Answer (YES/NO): NO